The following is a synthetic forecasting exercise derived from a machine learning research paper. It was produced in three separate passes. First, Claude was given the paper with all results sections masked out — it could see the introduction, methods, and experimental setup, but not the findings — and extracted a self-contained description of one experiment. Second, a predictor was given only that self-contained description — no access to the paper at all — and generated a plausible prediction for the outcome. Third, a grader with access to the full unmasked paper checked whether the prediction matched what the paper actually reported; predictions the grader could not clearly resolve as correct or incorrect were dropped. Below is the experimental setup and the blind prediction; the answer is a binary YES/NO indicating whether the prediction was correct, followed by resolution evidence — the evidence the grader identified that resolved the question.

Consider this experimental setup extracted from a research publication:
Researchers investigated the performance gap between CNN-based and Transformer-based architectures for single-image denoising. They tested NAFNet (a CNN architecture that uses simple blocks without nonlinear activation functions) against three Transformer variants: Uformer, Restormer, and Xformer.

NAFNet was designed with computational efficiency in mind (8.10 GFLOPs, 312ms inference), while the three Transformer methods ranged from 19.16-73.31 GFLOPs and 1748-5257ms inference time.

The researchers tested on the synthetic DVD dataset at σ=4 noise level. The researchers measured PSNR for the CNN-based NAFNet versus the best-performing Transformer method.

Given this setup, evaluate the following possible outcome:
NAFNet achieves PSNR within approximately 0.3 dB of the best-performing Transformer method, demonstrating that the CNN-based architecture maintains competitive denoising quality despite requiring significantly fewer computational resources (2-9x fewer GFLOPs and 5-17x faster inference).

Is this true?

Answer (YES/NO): YES